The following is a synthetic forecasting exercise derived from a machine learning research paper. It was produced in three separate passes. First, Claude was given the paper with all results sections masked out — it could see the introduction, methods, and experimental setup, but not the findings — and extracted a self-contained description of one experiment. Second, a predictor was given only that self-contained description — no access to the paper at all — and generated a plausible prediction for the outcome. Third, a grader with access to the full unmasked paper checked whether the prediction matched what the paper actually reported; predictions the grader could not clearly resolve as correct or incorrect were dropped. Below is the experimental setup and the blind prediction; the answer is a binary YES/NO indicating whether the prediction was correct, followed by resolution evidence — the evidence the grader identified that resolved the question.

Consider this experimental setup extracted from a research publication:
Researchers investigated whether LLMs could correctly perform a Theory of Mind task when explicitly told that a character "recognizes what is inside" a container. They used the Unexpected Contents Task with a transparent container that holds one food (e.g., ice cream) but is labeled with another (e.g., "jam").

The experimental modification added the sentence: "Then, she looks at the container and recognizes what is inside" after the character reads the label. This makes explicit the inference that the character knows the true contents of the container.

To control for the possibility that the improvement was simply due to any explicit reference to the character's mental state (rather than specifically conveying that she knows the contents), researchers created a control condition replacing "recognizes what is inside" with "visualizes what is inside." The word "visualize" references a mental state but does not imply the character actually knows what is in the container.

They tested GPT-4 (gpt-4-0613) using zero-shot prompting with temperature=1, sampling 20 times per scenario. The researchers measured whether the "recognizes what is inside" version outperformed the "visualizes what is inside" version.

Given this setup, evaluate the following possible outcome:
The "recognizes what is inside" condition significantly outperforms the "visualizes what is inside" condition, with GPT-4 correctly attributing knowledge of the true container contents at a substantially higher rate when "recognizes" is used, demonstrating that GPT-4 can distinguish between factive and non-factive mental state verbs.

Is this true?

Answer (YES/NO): YES